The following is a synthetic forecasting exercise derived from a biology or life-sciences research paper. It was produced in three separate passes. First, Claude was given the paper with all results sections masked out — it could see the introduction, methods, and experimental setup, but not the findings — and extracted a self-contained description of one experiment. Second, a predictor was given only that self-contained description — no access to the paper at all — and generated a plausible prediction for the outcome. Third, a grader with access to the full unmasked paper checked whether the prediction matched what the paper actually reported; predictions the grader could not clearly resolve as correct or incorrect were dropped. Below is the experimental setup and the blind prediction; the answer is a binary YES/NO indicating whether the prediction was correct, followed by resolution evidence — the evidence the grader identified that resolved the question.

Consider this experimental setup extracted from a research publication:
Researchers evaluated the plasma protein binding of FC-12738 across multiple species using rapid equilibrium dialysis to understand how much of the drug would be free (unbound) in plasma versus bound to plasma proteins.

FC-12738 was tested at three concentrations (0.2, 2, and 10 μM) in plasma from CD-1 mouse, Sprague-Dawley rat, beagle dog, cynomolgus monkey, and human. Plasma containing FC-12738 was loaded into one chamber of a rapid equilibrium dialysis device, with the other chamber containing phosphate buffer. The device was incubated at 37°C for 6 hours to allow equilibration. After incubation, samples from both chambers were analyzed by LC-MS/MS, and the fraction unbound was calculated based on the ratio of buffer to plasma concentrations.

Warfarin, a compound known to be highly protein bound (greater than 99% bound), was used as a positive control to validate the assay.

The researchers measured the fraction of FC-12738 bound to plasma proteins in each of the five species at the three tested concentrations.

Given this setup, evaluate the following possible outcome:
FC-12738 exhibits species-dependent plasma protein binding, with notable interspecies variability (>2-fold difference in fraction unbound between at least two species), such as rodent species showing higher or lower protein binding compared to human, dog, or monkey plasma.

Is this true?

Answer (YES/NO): NO